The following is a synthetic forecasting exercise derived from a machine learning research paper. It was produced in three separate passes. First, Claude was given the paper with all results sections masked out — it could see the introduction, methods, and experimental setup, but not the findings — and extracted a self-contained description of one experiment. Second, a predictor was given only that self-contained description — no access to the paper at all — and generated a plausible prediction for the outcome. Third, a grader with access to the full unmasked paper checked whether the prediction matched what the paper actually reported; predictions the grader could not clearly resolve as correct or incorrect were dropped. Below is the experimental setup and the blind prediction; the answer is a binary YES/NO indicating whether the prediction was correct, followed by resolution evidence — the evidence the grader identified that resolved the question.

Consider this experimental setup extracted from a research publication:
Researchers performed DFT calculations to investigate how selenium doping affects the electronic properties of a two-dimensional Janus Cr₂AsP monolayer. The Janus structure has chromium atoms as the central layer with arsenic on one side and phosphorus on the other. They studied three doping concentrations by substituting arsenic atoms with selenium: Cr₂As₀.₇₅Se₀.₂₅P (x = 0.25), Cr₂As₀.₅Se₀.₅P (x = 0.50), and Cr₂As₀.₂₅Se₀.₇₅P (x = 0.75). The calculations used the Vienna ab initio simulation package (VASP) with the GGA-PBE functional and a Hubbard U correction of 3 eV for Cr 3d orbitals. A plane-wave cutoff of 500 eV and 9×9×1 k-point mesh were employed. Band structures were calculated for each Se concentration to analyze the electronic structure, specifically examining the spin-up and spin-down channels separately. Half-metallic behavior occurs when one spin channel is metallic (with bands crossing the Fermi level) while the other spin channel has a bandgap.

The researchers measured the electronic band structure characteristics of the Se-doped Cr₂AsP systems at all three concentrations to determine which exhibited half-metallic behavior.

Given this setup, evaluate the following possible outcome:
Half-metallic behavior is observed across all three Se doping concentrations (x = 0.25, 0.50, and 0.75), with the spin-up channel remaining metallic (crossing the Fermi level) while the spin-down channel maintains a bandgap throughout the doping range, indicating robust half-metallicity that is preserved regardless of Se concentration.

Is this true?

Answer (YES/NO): YES